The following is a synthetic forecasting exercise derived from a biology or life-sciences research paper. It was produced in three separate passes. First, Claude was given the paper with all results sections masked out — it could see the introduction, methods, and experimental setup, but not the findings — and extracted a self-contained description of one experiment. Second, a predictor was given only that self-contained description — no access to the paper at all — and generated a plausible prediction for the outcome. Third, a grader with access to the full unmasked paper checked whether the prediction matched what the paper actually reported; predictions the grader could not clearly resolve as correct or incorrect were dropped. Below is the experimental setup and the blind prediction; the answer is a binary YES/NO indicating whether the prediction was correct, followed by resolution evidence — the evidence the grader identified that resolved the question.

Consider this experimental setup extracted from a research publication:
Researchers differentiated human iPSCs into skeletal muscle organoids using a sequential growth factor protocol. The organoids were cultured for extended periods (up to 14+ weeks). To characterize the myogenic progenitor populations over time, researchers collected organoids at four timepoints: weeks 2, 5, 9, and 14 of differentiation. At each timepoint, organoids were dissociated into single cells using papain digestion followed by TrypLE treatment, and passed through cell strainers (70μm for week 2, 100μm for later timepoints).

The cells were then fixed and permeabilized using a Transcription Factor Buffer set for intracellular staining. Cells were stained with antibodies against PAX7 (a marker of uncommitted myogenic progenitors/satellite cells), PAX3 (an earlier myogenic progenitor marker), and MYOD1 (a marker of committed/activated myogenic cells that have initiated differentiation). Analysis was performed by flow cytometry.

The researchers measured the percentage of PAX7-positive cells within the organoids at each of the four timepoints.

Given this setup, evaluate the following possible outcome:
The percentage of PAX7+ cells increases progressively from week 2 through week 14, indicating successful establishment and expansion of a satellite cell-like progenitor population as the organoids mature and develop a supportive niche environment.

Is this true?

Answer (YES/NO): YES